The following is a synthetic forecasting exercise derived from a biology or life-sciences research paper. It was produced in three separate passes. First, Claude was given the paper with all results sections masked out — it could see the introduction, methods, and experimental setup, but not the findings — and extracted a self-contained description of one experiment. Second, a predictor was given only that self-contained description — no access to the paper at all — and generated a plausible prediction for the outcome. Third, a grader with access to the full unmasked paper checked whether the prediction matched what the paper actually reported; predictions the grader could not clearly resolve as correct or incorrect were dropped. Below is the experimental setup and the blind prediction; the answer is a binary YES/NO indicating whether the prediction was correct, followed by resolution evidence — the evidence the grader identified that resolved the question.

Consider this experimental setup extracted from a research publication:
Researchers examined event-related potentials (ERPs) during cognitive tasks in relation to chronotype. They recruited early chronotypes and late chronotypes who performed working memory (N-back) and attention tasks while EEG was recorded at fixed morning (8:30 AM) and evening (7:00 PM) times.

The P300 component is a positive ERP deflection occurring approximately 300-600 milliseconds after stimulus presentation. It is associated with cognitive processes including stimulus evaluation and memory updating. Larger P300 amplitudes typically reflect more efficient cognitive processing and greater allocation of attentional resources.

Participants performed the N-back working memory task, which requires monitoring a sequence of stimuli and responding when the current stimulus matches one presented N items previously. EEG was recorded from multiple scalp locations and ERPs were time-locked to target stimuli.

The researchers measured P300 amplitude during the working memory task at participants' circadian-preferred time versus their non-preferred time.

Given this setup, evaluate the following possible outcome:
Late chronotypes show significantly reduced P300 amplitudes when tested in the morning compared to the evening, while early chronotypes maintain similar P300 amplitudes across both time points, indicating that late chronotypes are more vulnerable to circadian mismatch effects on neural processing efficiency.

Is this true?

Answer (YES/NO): NO